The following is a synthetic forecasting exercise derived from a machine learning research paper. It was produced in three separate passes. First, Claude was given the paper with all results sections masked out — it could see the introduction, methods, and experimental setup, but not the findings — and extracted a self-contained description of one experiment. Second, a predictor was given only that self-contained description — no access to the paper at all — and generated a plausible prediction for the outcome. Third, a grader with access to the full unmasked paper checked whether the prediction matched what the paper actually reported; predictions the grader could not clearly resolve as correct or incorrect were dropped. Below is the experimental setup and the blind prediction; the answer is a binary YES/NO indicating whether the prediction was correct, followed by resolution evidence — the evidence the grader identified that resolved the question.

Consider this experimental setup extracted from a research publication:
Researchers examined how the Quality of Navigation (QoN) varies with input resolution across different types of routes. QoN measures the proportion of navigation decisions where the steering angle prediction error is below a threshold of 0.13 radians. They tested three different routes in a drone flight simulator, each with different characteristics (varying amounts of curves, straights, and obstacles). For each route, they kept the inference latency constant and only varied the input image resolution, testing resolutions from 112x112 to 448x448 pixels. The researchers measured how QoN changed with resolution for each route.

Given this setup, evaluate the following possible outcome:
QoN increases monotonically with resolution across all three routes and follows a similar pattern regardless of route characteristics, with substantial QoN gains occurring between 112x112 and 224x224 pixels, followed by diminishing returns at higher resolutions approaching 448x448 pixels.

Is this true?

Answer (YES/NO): NO